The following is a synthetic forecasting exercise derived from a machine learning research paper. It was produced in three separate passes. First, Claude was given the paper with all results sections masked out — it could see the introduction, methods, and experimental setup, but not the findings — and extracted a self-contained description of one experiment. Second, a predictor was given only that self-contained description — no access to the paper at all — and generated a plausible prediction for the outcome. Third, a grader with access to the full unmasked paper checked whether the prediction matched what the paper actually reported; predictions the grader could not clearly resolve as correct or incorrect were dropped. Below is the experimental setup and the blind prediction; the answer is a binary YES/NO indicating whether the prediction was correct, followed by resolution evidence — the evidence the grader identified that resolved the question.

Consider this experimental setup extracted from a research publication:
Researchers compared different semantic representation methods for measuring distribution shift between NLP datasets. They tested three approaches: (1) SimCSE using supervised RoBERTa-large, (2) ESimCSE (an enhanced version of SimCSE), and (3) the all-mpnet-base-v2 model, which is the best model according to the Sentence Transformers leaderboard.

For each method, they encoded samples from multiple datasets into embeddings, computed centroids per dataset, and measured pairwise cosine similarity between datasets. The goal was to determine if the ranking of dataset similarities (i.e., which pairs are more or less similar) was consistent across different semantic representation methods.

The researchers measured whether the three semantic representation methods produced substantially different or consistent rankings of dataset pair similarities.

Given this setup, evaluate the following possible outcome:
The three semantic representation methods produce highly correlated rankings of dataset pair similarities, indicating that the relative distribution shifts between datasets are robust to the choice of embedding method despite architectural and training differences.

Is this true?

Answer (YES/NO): YES